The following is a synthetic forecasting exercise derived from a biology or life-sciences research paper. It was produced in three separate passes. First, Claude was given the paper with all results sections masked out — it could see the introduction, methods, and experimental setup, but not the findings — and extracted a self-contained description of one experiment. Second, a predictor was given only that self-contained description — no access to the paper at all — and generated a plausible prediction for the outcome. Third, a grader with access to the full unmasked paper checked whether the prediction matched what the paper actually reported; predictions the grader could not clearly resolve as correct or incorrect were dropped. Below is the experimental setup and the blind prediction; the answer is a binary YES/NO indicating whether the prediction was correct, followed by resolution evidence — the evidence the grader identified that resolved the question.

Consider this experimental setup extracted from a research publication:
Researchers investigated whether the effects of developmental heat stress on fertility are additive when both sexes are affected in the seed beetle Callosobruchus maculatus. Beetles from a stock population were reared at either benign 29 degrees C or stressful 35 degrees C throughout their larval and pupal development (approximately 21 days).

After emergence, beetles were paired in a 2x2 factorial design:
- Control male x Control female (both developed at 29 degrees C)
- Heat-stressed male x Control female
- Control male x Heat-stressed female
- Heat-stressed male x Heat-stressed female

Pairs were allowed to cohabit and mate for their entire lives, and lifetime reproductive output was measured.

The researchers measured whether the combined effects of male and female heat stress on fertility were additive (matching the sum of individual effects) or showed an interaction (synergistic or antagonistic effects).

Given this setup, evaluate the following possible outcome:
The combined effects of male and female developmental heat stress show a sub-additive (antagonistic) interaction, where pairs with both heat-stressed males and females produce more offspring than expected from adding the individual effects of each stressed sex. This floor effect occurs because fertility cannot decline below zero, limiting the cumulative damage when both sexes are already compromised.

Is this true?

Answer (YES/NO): NO